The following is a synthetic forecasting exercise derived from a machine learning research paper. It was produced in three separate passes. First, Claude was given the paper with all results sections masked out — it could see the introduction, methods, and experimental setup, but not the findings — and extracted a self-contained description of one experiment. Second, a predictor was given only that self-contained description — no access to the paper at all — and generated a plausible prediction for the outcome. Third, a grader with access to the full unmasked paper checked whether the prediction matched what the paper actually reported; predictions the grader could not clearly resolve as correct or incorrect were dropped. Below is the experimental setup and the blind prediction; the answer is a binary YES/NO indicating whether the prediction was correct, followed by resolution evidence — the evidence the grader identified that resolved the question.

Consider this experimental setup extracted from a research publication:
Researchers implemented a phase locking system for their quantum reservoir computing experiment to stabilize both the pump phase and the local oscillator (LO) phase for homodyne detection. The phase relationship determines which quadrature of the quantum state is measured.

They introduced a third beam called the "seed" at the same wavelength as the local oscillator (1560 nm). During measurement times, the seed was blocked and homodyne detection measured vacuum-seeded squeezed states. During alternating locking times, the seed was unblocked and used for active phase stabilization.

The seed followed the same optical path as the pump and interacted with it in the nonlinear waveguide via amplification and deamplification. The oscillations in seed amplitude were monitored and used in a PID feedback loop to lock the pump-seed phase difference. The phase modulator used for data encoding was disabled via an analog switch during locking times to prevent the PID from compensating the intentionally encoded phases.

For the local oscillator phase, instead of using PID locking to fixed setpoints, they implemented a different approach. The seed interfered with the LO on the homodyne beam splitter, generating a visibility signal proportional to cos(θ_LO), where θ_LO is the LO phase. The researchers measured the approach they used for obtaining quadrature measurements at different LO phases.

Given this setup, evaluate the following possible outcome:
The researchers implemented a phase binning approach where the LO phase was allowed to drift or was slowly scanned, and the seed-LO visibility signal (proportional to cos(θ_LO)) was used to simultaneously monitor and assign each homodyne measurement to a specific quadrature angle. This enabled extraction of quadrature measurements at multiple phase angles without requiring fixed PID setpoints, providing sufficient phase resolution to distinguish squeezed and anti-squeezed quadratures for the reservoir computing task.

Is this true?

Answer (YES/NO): YES